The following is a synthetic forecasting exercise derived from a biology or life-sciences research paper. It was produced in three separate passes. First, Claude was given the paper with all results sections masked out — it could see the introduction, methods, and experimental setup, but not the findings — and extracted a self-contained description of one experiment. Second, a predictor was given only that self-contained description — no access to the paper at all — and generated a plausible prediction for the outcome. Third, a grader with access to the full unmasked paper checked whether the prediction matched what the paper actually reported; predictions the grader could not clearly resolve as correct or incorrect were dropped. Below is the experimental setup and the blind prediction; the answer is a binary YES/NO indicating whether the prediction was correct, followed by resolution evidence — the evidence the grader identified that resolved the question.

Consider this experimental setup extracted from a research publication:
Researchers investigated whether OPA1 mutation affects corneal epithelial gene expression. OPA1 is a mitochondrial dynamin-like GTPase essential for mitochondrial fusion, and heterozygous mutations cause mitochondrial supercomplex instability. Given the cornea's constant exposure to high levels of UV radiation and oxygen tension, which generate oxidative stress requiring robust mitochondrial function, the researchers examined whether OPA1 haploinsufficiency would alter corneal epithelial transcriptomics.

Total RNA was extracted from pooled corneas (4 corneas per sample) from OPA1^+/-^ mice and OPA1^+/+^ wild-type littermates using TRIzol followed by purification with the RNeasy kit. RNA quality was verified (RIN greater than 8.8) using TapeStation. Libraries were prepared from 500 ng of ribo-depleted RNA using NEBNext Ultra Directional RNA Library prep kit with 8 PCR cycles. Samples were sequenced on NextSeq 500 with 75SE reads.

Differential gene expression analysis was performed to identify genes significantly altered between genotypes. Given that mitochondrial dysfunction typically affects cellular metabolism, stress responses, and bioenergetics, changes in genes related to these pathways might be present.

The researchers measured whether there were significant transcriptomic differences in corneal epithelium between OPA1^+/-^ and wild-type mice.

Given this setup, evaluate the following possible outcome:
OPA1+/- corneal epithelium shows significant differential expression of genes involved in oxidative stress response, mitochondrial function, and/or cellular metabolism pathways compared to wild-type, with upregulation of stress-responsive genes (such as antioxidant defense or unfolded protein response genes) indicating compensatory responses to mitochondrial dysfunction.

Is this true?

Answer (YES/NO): NO